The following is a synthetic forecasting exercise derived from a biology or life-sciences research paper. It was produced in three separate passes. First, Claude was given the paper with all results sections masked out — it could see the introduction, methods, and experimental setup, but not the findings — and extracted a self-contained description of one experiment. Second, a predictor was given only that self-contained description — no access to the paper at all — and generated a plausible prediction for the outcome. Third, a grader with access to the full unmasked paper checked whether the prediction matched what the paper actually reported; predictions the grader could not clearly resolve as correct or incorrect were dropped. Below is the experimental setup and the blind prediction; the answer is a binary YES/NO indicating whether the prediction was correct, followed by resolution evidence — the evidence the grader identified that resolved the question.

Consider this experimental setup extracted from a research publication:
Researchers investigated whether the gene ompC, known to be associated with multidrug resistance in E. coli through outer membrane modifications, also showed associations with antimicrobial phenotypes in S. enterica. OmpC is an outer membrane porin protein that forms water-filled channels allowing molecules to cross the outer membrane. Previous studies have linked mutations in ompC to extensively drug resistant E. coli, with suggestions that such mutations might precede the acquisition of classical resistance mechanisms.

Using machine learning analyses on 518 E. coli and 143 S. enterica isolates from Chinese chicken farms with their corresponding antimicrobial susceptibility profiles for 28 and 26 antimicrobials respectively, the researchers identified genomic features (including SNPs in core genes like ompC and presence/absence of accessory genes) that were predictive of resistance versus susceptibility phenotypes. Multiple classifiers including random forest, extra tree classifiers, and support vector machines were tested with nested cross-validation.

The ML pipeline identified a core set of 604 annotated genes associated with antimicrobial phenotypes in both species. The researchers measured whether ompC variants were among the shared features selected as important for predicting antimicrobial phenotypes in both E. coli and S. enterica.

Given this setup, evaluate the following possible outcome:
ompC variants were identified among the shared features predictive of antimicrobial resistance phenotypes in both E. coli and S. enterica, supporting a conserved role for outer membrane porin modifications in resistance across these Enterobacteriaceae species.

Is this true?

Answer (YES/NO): YES